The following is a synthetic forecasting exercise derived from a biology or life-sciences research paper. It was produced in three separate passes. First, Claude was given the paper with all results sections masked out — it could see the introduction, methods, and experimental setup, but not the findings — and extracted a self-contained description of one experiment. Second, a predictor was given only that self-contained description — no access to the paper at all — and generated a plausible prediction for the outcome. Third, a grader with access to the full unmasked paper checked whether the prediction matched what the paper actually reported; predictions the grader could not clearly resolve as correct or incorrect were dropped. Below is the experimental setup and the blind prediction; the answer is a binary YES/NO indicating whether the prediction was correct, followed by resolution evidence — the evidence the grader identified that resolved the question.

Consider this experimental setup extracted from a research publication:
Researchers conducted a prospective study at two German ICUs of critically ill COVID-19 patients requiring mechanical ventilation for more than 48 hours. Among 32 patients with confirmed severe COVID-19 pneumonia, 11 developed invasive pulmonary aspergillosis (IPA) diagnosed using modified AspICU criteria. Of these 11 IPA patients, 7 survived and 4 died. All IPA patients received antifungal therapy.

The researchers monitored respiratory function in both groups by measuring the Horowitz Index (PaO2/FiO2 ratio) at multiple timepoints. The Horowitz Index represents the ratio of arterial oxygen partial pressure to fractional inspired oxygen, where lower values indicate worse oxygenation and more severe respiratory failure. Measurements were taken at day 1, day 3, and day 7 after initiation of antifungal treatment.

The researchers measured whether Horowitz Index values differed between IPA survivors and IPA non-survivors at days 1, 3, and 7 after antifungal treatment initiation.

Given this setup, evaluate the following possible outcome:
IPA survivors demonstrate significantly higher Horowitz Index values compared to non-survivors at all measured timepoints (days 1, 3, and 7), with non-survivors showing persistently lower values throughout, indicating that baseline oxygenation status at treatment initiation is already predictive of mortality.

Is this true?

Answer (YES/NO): YES